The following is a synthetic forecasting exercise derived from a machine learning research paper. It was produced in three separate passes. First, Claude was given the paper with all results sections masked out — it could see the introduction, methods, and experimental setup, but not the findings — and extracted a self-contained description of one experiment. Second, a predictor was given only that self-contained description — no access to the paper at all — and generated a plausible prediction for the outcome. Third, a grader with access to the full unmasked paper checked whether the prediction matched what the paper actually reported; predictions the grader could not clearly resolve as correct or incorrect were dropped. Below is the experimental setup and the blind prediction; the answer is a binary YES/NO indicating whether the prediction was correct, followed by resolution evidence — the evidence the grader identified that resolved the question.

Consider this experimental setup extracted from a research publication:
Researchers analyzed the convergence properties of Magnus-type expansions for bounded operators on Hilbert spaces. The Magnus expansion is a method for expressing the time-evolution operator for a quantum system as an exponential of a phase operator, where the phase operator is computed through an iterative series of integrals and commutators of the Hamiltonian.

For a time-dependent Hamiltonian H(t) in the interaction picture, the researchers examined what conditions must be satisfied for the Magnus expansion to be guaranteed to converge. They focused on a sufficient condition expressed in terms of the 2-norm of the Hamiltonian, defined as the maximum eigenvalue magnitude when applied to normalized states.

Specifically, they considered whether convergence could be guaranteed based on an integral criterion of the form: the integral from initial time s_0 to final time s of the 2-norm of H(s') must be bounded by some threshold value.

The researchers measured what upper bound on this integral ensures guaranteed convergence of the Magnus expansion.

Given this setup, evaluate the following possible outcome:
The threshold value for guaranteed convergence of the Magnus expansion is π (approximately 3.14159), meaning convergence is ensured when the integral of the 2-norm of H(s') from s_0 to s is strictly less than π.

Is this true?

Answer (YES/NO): YES